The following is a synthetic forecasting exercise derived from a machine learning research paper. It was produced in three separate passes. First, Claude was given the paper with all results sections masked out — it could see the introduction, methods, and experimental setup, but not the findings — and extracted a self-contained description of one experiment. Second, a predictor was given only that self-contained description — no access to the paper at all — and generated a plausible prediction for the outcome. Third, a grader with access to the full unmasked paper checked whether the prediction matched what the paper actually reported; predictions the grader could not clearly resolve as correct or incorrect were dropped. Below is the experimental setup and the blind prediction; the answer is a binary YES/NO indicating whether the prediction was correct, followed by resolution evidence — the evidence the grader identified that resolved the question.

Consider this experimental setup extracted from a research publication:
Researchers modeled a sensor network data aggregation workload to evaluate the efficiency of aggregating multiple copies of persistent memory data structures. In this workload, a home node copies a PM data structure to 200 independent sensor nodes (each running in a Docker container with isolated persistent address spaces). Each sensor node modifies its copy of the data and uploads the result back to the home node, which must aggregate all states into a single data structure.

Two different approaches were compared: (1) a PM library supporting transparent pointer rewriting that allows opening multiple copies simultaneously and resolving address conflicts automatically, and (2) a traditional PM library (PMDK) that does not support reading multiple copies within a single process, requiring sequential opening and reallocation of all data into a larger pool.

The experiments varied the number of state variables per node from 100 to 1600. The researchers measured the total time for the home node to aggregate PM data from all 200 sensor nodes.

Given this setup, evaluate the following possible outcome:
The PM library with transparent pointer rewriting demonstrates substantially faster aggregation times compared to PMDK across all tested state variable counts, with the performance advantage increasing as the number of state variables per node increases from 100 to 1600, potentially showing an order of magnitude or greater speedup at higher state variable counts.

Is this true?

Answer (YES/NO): NO